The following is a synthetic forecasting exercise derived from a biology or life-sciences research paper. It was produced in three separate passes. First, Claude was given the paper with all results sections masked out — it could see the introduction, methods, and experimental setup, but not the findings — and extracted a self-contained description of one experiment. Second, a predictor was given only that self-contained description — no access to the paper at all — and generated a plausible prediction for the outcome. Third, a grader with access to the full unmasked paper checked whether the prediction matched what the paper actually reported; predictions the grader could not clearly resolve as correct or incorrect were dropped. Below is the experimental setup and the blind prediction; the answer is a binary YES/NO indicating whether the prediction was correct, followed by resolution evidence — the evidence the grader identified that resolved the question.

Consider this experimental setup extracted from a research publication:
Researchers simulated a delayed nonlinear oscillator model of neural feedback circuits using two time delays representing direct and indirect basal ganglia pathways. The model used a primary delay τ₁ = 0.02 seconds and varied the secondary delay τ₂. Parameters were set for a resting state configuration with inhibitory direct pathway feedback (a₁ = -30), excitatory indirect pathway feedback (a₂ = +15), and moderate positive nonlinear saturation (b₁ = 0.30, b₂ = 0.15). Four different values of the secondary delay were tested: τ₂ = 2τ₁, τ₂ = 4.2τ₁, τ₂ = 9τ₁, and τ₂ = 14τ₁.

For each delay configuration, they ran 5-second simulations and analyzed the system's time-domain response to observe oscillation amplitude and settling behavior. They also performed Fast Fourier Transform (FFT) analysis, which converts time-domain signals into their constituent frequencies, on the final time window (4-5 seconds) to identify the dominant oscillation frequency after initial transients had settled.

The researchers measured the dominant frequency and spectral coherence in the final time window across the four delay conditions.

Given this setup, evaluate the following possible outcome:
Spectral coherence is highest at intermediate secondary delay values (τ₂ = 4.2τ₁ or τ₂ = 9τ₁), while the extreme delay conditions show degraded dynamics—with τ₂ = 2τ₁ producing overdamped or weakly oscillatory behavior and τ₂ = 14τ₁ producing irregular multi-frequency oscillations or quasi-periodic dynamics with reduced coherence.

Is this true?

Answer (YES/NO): NO